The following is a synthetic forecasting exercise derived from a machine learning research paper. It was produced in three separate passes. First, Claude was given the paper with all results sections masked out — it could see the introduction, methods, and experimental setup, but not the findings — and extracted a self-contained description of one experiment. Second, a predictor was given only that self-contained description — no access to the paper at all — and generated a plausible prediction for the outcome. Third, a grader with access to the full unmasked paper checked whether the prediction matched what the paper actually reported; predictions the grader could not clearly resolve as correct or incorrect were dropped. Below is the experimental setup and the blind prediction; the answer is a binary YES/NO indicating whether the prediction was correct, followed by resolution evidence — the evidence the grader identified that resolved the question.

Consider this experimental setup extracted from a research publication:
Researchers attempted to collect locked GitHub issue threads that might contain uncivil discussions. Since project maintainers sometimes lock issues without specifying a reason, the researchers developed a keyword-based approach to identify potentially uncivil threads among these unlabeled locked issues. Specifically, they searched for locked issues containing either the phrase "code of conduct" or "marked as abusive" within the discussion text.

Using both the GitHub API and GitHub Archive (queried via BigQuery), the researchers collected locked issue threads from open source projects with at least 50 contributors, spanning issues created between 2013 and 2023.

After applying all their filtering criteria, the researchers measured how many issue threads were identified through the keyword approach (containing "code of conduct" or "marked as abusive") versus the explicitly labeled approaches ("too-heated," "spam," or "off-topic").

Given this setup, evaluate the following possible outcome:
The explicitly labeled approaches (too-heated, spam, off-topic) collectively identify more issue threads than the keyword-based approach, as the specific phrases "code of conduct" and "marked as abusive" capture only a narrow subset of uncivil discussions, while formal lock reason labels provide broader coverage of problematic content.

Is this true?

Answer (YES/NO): YES